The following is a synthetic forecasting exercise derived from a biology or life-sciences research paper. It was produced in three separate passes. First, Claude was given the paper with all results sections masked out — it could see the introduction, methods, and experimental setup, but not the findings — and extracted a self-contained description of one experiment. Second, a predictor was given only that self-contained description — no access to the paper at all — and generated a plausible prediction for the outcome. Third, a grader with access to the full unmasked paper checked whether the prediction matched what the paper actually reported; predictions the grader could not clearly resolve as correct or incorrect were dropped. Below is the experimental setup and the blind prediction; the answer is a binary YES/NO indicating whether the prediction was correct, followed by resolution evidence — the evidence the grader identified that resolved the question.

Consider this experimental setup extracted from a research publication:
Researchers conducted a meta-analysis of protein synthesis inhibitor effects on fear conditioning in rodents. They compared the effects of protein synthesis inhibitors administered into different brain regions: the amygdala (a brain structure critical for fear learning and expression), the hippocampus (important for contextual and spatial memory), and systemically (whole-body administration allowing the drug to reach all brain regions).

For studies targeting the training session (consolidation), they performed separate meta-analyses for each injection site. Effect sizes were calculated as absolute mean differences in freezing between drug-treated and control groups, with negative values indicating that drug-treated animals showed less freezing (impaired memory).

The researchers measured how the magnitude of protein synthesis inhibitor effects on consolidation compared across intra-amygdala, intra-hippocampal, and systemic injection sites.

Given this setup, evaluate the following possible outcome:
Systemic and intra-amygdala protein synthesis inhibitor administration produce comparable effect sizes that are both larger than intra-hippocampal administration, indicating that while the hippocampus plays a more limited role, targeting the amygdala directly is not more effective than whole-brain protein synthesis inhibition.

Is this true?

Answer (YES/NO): NO